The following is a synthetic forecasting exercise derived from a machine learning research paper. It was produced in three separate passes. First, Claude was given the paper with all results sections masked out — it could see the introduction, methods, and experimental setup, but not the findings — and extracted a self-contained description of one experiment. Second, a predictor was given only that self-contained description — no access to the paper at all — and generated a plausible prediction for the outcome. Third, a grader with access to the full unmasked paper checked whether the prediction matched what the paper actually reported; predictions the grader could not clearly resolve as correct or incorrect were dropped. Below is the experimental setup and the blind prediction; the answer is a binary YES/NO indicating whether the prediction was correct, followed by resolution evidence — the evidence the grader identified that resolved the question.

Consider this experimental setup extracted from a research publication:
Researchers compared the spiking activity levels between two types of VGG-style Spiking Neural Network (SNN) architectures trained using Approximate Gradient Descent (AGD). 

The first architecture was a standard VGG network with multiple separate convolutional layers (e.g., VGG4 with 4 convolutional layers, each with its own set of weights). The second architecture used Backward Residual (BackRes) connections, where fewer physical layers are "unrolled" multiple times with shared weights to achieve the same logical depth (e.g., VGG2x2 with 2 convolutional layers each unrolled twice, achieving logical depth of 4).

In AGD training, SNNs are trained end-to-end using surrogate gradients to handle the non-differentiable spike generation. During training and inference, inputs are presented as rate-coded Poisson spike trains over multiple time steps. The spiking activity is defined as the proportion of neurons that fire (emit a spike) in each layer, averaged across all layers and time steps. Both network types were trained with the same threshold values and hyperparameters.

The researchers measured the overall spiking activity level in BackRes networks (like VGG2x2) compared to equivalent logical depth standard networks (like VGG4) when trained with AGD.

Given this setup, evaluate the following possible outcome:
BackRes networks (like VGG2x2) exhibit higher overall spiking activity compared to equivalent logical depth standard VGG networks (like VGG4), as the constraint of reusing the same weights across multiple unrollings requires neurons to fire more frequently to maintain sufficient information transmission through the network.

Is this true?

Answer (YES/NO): NO